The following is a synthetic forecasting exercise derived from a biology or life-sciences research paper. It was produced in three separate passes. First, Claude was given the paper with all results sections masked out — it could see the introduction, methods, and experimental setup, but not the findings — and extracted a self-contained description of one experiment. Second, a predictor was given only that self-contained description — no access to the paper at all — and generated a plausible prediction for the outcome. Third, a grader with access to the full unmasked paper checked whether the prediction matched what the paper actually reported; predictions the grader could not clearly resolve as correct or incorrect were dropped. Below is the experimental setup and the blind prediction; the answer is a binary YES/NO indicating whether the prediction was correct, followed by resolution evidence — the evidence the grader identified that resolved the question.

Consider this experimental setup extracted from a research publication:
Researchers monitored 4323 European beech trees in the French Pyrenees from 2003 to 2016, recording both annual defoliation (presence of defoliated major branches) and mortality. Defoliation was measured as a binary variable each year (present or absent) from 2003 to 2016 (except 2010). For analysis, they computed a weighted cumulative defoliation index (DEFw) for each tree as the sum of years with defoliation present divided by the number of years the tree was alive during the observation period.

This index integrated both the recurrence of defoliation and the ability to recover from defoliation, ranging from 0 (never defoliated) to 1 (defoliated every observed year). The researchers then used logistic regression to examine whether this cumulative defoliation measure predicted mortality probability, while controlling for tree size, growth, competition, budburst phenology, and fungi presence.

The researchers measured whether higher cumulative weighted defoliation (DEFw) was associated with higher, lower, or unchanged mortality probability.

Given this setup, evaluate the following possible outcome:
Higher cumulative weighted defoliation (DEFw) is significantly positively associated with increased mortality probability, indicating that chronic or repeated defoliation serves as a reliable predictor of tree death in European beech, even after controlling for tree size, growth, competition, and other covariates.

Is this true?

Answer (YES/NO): YES